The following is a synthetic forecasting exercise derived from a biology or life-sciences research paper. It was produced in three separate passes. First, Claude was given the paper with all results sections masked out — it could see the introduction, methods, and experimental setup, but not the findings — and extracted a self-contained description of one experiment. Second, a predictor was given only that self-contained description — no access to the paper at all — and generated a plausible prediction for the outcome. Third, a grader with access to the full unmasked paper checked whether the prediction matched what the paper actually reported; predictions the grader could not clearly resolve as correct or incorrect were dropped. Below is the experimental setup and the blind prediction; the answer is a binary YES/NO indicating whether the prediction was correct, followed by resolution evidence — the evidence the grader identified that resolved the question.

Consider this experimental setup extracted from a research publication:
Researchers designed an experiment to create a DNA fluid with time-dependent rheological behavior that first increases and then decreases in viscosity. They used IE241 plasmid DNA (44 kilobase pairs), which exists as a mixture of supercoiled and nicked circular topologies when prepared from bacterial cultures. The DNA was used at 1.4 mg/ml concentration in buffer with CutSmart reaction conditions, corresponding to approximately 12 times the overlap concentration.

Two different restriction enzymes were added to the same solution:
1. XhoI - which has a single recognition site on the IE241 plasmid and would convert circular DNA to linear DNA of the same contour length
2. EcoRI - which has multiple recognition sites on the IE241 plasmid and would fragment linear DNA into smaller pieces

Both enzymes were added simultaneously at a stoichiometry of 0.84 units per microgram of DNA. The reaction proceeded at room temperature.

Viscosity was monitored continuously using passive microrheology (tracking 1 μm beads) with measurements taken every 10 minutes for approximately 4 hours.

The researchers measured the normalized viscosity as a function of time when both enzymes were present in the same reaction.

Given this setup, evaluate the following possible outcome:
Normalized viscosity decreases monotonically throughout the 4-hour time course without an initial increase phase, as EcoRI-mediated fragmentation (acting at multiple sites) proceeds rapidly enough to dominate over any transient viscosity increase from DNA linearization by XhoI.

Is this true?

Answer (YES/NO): NO